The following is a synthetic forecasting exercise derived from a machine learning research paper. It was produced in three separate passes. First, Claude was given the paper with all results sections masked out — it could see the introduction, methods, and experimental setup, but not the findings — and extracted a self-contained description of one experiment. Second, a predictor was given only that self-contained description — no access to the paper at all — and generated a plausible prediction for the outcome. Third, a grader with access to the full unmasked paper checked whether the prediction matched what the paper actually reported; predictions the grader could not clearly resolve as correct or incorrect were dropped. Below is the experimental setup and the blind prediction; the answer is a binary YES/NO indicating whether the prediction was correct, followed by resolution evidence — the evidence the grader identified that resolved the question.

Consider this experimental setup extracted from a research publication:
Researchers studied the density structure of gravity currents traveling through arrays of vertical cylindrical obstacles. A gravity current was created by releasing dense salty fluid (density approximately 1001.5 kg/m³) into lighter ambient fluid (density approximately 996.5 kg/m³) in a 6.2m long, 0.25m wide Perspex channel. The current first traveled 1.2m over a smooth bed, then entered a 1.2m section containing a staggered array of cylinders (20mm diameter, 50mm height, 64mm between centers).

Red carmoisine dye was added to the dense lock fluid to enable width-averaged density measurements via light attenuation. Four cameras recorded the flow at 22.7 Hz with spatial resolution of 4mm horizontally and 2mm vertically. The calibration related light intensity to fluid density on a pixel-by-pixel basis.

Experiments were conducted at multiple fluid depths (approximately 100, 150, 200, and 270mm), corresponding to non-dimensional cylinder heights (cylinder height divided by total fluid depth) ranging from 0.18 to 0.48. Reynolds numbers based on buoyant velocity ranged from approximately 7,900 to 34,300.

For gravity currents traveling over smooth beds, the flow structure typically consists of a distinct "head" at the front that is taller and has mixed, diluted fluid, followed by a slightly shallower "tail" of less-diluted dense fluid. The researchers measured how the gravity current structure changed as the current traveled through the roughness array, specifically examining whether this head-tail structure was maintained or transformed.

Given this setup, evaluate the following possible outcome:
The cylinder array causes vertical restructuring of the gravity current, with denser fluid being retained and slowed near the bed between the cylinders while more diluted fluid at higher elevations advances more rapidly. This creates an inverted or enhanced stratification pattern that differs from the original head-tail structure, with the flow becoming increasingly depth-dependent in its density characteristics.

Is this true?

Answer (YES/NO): NO